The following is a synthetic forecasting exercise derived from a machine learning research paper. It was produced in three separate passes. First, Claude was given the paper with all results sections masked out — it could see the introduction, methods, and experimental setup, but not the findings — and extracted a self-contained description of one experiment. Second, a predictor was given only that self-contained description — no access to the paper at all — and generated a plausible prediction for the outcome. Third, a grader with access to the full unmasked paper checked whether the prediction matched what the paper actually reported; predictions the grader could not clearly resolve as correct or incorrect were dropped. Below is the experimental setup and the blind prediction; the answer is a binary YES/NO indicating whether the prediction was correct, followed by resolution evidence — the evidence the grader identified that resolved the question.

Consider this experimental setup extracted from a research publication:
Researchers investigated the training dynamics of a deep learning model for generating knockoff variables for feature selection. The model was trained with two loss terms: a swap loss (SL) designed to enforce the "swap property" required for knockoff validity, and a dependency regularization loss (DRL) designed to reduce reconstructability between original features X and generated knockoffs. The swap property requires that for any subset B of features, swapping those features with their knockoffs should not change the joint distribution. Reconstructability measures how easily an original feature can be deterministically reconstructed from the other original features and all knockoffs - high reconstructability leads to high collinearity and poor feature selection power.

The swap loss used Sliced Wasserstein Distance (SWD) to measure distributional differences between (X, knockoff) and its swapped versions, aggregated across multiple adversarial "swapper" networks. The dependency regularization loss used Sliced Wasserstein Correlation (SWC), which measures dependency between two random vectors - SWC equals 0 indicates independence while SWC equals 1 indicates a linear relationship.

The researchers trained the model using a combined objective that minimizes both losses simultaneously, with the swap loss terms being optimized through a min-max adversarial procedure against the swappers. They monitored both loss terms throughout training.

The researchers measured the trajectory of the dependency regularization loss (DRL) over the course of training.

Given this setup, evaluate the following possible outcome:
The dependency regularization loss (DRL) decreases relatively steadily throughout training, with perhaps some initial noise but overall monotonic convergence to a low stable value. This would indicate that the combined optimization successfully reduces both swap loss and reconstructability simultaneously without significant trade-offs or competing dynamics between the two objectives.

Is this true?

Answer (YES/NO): NO